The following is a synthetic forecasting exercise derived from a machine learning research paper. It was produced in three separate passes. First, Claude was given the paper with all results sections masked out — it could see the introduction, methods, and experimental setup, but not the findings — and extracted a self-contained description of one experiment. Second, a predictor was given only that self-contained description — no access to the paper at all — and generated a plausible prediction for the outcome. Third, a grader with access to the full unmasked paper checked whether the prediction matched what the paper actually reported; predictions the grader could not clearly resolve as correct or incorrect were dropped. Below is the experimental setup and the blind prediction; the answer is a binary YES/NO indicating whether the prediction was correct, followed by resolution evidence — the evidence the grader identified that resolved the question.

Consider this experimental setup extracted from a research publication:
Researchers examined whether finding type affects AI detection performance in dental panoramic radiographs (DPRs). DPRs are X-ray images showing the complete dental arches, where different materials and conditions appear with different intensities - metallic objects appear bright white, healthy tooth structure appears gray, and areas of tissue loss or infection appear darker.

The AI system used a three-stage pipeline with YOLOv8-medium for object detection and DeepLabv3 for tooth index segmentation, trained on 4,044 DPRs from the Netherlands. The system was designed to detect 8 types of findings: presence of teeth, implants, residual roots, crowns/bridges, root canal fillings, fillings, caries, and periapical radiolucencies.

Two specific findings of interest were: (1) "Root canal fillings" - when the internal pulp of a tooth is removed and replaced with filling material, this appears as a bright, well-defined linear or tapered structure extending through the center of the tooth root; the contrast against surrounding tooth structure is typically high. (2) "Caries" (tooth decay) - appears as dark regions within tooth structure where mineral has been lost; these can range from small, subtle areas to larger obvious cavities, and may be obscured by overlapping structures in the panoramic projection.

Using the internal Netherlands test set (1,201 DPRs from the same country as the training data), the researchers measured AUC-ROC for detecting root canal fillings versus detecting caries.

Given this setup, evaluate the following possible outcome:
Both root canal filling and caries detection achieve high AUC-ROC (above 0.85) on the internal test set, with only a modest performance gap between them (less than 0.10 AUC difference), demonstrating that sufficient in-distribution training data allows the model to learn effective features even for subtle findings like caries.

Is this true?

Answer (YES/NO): NO